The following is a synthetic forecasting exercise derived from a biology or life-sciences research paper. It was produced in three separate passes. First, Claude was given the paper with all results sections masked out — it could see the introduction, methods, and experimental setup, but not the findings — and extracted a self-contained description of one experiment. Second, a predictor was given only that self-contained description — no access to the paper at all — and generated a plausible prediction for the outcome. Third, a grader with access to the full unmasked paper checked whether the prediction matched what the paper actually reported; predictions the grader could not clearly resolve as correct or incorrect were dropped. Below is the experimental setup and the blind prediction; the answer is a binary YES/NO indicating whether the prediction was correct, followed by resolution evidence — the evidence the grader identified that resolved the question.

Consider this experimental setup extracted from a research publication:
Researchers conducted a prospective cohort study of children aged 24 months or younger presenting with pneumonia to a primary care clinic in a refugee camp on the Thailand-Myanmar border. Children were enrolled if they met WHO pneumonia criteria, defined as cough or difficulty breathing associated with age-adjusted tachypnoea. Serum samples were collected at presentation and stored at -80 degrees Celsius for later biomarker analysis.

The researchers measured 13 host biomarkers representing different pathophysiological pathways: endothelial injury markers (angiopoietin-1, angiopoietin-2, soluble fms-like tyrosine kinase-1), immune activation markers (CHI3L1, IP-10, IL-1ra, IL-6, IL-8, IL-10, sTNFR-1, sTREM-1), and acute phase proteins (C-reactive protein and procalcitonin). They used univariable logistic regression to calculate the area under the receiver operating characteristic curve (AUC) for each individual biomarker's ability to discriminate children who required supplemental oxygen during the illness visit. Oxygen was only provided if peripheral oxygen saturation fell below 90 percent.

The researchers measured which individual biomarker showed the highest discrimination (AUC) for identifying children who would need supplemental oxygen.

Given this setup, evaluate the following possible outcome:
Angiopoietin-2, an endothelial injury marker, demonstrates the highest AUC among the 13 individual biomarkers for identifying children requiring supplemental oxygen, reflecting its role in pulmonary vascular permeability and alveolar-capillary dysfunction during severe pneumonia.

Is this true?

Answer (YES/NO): YES